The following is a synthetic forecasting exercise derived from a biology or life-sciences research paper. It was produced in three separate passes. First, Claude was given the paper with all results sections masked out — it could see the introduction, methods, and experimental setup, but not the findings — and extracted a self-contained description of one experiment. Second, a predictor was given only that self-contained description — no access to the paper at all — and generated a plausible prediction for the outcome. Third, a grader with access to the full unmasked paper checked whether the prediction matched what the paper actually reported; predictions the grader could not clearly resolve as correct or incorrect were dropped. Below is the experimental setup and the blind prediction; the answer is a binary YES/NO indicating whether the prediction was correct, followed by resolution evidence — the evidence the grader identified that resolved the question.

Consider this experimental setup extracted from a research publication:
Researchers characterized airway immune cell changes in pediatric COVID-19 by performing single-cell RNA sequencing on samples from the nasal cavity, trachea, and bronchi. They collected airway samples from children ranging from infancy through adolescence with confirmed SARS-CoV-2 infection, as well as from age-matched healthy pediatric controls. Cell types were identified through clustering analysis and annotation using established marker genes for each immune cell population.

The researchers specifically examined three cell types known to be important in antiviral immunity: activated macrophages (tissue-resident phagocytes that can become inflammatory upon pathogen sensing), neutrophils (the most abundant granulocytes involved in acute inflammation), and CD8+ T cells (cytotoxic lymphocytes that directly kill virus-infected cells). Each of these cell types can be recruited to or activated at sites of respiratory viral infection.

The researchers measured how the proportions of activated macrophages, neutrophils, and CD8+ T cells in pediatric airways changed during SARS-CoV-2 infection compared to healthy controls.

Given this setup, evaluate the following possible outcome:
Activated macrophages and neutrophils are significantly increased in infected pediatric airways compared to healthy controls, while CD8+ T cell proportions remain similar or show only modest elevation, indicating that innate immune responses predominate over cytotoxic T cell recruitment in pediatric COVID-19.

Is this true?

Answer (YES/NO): NO